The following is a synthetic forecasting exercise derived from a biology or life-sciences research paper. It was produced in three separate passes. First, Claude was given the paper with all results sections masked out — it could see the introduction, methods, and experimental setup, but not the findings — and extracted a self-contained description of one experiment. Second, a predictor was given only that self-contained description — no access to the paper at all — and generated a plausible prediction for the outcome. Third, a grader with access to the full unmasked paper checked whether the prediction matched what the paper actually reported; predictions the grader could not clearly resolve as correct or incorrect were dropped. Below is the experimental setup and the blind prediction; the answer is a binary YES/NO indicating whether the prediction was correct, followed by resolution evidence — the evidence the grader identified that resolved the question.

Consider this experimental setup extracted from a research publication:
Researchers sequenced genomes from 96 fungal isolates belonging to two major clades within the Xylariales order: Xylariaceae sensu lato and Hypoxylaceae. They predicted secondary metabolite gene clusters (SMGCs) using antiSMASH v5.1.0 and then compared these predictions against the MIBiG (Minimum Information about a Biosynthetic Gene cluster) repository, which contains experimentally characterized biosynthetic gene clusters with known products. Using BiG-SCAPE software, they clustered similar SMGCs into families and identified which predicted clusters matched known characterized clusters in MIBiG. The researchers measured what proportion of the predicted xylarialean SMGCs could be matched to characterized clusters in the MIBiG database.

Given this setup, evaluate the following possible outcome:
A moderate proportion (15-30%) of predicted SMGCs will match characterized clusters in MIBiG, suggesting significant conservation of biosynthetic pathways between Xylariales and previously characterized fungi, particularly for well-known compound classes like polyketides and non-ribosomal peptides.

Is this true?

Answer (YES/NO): YES